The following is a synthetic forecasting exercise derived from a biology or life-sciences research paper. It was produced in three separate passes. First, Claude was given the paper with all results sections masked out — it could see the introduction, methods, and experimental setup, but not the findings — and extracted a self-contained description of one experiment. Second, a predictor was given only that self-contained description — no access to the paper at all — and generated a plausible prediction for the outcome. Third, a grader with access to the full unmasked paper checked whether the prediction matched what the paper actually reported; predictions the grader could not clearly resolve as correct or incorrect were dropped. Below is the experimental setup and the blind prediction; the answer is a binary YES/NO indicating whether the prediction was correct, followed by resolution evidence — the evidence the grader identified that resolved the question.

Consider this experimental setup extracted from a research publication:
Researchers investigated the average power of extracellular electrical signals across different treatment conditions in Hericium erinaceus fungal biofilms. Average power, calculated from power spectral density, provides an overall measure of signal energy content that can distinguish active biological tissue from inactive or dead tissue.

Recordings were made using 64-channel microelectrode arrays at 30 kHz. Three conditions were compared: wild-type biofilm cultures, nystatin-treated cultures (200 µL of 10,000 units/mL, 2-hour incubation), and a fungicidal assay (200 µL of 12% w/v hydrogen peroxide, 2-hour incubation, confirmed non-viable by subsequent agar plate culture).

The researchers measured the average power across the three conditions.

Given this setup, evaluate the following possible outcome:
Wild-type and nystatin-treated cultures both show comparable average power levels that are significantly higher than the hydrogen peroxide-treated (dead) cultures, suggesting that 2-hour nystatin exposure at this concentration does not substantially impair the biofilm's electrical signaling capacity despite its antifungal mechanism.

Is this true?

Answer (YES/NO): NO